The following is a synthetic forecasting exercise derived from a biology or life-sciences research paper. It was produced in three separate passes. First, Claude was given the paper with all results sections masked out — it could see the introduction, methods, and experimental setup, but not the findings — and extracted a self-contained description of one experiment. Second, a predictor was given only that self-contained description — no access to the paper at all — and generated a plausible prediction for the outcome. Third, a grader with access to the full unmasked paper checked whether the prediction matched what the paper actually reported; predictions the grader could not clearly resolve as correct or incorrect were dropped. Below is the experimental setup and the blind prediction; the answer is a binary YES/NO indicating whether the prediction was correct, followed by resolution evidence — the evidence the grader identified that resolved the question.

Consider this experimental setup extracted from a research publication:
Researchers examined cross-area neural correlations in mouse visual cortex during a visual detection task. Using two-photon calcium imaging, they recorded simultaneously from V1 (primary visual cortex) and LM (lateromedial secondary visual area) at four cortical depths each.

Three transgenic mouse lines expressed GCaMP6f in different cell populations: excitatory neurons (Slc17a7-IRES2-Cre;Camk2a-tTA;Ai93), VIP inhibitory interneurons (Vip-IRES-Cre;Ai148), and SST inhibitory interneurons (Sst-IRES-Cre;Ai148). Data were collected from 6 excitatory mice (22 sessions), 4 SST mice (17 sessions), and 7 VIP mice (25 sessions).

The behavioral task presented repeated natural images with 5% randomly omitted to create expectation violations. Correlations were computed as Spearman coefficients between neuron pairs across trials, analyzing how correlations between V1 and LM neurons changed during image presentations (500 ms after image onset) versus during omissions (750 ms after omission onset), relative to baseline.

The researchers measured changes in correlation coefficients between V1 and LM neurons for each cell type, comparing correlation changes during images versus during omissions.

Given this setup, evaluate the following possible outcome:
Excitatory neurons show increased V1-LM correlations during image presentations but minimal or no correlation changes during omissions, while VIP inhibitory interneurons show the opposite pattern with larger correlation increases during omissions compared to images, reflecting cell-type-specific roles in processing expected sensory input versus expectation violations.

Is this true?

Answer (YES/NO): YES